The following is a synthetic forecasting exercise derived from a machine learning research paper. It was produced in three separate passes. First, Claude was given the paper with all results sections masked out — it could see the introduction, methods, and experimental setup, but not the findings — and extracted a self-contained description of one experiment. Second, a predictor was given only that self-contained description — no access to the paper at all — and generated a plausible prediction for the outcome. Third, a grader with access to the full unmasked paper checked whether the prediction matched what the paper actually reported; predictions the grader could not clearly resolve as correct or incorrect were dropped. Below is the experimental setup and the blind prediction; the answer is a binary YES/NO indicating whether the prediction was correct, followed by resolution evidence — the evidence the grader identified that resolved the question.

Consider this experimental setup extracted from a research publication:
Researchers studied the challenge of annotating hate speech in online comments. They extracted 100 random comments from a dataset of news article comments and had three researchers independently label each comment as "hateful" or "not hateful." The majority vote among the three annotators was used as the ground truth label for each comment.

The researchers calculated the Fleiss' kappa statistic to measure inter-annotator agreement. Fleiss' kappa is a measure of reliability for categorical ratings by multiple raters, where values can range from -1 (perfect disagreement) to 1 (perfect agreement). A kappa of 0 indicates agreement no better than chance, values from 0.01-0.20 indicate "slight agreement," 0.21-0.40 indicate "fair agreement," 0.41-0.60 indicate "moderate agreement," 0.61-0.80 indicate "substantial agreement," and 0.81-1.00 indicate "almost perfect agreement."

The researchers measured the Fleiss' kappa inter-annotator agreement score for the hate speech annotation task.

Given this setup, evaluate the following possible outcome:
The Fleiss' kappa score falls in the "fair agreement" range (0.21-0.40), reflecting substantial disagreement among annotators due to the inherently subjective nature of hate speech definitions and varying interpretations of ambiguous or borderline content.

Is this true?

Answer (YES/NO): YES